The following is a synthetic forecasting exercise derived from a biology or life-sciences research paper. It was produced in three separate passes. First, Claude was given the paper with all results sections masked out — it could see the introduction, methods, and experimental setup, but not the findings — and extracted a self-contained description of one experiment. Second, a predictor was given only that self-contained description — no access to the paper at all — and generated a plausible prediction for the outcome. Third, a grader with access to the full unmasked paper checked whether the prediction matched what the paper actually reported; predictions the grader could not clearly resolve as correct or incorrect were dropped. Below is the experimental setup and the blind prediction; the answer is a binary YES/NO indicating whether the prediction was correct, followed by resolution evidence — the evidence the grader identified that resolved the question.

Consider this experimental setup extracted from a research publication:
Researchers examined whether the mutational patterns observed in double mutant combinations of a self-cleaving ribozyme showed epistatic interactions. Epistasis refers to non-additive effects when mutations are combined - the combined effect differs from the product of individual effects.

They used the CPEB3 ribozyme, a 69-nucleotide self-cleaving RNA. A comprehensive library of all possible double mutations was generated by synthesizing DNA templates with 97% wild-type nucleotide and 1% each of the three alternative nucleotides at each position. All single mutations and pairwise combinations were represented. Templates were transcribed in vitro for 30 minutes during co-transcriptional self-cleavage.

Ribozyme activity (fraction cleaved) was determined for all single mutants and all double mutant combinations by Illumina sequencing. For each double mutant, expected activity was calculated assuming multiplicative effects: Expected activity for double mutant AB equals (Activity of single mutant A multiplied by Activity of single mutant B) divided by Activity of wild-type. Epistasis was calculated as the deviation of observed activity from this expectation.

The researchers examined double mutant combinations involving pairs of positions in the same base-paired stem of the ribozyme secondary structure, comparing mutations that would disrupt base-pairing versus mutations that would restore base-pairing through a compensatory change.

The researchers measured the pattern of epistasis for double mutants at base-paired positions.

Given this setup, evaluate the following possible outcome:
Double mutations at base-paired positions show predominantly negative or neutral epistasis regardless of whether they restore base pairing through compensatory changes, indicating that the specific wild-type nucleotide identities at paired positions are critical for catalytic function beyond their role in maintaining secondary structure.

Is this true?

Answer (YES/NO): NO